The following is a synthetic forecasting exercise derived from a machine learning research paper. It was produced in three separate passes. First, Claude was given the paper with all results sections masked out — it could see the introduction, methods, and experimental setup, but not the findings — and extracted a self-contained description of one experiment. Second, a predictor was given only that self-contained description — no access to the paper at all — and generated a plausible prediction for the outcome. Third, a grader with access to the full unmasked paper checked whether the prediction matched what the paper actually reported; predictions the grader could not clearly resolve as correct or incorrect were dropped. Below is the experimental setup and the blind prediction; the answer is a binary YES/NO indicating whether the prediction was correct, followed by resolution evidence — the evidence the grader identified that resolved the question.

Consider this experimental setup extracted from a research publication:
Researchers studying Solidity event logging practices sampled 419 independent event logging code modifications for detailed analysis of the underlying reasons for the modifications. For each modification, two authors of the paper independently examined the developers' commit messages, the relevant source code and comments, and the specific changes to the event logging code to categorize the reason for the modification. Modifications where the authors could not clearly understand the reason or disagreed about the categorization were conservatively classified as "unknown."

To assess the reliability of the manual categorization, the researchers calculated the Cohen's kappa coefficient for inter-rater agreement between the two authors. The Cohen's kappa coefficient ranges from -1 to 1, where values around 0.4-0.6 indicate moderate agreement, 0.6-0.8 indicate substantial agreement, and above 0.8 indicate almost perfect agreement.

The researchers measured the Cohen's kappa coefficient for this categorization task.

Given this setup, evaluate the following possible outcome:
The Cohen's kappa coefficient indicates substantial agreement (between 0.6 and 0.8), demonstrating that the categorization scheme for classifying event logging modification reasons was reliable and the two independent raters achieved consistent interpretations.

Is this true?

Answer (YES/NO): YES